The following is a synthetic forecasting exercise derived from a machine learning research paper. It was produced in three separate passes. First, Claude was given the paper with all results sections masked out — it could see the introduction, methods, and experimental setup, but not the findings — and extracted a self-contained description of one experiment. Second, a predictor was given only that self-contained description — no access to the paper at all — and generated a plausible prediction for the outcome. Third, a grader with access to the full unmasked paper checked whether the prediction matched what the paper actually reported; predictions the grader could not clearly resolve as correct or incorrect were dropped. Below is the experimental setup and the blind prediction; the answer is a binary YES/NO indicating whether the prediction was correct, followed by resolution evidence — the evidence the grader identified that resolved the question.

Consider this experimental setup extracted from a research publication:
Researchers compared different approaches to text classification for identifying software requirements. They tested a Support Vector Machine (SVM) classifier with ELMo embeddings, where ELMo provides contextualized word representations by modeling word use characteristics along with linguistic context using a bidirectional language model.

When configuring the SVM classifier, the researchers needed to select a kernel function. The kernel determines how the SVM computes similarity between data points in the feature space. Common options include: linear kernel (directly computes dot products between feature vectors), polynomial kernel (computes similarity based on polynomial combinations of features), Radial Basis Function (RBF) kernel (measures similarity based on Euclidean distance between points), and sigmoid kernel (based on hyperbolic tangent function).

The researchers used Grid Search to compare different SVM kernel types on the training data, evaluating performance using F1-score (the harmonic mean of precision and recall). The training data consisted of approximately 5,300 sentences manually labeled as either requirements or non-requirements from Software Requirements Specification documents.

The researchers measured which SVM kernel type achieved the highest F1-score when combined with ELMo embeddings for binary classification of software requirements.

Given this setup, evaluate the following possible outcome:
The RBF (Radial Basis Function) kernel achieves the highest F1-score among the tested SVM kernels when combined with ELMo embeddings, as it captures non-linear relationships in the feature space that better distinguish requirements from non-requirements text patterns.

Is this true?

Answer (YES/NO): NO